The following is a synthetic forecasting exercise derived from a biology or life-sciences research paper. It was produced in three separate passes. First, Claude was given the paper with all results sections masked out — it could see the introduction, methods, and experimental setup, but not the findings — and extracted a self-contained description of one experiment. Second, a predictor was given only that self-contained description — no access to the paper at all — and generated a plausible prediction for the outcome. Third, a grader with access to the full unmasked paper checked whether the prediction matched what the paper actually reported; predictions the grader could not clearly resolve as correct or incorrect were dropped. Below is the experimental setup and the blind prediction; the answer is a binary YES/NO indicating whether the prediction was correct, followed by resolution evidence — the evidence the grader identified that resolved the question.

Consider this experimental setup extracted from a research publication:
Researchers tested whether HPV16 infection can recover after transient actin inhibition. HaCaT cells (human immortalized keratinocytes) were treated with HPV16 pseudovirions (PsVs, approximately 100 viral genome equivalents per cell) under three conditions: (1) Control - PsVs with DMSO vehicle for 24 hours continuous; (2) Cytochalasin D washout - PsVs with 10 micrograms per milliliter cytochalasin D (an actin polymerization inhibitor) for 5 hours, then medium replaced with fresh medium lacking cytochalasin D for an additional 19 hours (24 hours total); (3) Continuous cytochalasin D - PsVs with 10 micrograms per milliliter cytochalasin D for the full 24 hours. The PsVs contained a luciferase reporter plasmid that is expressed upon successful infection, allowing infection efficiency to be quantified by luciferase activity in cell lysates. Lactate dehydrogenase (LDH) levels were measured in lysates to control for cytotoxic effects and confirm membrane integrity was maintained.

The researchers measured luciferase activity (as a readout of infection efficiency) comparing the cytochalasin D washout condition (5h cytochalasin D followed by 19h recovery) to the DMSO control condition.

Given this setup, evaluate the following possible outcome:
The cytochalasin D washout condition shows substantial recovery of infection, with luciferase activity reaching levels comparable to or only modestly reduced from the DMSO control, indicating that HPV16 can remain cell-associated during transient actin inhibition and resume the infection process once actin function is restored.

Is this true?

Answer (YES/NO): YES